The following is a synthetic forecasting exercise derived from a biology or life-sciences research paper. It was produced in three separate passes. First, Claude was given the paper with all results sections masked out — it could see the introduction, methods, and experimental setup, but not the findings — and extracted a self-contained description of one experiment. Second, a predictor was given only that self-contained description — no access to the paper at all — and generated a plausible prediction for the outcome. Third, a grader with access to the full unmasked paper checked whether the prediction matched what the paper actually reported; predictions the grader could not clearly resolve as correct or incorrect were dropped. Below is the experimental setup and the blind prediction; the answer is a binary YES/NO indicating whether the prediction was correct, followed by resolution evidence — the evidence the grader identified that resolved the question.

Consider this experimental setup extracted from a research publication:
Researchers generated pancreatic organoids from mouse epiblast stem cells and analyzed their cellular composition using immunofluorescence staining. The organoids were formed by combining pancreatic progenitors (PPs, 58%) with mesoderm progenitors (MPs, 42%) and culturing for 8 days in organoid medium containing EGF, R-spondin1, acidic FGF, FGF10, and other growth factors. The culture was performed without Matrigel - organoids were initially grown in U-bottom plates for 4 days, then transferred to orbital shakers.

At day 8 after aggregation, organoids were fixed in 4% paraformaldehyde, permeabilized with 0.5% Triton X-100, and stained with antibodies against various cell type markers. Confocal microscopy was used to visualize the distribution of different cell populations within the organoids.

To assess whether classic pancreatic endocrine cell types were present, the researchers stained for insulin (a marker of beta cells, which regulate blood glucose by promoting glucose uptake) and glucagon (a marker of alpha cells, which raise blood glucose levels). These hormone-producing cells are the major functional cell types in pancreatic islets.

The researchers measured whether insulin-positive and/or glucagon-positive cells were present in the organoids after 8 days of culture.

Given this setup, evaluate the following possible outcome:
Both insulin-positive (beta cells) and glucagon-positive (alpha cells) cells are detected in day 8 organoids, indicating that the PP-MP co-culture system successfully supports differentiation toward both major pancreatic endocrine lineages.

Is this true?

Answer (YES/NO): YES